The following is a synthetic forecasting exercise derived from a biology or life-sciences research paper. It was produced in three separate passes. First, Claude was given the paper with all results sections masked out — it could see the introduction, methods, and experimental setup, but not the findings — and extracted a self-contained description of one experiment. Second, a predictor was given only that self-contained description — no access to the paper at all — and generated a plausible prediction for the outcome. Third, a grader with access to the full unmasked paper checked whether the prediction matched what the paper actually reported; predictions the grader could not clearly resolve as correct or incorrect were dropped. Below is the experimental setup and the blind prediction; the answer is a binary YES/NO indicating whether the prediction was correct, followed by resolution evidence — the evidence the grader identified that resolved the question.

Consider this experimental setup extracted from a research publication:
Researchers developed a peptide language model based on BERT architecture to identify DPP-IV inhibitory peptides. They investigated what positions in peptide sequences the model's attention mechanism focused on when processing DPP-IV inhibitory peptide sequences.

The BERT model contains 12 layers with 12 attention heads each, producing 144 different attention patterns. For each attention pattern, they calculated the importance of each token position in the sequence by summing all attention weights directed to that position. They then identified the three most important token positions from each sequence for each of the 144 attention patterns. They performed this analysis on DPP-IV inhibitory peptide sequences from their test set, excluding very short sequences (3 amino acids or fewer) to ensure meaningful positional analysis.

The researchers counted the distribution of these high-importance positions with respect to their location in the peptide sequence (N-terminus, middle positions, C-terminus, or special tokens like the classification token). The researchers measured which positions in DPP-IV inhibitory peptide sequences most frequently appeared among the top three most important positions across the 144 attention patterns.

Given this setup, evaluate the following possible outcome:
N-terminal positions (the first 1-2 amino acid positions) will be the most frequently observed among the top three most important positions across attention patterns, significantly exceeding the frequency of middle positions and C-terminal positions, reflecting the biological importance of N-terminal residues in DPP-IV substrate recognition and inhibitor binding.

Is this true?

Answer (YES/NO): NO